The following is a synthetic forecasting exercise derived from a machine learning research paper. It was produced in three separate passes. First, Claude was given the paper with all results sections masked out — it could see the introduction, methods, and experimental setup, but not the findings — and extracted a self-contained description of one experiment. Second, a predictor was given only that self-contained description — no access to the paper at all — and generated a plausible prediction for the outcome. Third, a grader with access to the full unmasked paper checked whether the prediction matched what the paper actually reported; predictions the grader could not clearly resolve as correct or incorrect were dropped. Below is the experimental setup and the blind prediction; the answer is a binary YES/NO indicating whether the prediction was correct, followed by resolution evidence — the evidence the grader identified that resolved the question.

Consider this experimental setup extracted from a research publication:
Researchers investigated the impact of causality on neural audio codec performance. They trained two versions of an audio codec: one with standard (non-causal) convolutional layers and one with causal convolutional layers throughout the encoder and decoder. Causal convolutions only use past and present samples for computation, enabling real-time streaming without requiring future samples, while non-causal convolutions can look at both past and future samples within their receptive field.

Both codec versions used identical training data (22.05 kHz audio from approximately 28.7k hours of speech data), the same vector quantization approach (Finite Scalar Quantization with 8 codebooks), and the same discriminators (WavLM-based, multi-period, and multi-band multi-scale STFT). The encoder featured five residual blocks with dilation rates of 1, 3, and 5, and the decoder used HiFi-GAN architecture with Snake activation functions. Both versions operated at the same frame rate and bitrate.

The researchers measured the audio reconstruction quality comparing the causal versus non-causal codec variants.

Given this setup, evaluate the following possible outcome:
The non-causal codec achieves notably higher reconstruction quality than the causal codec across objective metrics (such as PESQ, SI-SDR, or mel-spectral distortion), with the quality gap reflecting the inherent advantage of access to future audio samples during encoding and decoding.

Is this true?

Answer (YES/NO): YES